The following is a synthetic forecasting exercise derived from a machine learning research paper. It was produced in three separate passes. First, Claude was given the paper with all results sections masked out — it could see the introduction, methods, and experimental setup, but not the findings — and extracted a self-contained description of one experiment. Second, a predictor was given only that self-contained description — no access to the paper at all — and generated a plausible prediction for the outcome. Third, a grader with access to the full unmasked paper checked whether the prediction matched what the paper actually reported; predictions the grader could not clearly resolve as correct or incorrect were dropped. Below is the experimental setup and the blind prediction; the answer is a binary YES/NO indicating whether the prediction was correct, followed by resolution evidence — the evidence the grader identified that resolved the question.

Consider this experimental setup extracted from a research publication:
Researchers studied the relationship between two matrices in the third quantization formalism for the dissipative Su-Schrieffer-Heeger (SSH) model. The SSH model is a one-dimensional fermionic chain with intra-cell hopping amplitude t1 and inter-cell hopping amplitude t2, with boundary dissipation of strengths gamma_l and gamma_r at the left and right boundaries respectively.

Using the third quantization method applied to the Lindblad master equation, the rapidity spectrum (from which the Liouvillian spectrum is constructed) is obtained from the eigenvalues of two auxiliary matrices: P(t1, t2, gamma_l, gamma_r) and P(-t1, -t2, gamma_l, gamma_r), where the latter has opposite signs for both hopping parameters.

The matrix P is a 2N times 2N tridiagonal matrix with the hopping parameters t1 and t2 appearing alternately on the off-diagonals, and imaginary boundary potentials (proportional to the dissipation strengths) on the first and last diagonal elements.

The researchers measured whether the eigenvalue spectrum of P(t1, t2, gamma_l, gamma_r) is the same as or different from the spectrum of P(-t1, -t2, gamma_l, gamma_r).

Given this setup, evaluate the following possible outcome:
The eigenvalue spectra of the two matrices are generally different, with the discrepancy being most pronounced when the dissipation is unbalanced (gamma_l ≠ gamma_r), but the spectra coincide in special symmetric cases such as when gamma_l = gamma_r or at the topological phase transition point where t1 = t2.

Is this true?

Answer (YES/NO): NO